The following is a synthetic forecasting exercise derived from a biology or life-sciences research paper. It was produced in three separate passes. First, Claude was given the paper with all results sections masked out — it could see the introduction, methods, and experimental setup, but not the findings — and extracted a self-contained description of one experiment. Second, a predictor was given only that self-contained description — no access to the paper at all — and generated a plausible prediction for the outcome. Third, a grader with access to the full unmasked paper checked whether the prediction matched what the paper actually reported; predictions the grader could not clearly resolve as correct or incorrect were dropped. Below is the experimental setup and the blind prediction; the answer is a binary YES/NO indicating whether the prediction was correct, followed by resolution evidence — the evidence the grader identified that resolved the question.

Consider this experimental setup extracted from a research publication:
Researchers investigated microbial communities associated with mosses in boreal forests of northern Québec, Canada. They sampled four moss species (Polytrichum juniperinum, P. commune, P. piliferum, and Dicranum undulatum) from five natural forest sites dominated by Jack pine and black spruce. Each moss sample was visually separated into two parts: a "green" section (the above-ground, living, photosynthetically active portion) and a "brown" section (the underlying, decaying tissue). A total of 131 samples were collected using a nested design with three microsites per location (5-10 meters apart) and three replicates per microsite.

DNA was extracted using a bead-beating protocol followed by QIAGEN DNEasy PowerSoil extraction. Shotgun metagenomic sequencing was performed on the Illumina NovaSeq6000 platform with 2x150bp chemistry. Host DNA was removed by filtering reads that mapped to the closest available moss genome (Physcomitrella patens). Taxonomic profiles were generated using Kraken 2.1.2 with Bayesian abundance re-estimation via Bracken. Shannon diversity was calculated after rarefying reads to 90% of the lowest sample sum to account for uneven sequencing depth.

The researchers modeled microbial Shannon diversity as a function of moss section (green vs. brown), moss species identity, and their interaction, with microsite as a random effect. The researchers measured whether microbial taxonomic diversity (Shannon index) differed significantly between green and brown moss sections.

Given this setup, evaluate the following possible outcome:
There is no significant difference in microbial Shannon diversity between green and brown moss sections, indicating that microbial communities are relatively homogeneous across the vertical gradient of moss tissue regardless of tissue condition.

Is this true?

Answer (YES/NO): NO